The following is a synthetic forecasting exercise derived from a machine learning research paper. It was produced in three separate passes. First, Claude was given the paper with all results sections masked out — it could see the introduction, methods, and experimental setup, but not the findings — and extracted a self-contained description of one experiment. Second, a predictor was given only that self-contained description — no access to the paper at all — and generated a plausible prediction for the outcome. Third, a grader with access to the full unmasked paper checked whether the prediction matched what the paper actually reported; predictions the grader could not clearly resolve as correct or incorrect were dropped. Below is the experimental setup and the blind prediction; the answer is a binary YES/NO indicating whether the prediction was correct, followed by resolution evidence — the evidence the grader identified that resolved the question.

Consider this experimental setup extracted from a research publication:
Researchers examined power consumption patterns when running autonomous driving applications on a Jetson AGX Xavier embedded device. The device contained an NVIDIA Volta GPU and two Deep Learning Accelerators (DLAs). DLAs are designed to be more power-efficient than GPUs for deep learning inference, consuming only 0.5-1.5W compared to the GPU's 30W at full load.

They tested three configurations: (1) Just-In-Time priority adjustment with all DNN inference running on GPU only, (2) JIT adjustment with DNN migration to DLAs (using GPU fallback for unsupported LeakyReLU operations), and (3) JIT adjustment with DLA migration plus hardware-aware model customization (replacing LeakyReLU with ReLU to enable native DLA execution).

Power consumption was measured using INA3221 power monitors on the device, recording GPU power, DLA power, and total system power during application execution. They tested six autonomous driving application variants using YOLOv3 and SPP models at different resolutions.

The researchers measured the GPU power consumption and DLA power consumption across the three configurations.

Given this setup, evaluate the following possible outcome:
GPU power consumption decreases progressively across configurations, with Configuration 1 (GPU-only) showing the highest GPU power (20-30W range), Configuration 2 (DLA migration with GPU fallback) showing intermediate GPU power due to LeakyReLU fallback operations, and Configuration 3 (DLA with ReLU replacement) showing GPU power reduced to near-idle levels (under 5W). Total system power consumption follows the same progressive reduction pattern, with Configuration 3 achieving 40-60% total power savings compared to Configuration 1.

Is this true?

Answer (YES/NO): NO